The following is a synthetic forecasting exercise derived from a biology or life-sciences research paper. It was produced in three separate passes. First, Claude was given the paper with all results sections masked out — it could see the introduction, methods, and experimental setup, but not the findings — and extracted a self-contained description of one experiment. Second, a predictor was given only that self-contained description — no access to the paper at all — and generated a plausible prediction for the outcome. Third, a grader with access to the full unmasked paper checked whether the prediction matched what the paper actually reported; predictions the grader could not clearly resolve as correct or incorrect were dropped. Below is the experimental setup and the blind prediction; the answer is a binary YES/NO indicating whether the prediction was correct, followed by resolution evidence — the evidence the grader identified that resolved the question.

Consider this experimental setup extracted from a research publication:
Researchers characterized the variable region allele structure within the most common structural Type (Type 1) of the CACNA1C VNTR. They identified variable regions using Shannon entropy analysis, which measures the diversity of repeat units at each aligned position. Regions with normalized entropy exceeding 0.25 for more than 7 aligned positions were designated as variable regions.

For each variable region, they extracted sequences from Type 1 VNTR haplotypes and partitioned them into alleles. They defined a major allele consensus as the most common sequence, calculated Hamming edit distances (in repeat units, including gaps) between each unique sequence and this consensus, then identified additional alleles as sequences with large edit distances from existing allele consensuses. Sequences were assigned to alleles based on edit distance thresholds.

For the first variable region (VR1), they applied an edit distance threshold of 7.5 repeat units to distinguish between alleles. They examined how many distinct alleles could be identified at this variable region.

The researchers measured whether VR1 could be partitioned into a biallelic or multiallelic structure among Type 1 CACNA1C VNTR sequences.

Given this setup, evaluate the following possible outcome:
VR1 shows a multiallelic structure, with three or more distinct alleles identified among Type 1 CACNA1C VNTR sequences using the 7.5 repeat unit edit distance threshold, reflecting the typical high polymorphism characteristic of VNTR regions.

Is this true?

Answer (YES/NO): NO